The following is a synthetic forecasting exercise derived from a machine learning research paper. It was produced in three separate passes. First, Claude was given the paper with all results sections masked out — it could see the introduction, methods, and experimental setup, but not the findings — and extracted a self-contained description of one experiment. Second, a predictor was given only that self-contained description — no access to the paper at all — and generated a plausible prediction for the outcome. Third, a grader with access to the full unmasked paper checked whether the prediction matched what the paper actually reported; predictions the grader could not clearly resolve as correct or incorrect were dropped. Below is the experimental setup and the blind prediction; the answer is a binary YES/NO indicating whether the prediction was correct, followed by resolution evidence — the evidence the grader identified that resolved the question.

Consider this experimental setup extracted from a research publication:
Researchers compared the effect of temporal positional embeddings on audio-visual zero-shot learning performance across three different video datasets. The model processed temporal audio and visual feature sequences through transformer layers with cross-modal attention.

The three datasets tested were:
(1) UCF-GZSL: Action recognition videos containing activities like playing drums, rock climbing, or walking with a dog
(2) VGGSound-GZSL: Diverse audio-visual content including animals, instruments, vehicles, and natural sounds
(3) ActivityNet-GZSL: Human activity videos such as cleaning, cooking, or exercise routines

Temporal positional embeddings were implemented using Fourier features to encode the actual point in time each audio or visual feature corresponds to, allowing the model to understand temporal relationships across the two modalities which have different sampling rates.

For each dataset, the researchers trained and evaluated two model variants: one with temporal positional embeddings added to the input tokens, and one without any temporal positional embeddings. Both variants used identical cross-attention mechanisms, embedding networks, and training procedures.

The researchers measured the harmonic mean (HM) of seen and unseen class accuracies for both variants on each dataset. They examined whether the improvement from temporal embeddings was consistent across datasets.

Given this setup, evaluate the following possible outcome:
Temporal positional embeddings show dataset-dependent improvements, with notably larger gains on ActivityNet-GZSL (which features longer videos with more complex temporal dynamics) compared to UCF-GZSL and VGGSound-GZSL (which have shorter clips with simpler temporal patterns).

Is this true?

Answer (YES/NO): NO